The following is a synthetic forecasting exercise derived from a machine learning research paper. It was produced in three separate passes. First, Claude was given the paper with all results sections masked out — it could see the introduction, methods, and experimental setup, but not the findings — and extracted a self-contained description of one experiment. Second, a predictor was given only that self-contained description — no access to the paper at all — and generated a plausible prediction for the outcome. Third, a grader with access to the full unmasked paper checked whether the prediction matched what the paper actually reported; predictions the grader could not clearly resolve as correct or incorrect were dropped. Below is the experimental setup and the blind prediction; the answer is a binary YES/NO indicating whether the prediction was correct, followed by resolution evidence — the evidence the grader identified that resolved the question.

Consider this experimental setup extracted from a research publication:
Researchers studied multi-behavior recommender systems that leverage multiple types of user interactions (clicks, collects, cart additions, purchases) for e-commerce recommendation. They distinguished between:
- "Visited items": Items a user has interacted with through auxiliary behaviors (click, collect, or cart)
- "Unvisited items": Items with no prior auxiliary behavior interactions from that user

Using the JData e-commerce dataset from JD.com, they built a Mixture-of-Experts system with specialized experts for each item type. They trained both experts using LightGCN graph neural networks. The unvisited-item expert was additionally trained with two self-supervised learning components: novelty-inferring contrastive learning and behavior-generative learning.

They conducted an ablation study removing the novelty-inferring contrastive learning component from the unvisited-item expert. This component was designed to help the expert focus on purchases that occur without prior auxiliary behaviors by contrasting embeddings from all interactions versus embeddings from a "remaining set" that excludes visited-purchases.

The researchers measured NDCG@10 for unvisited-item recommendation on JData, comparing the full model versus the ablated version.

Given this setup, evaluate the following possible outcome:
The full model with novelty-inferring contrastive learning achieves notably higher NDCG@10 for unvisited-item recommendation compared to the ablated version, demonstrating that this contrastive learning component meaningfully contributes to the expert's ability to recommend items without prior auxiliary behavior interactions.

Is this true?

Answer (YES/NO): NO